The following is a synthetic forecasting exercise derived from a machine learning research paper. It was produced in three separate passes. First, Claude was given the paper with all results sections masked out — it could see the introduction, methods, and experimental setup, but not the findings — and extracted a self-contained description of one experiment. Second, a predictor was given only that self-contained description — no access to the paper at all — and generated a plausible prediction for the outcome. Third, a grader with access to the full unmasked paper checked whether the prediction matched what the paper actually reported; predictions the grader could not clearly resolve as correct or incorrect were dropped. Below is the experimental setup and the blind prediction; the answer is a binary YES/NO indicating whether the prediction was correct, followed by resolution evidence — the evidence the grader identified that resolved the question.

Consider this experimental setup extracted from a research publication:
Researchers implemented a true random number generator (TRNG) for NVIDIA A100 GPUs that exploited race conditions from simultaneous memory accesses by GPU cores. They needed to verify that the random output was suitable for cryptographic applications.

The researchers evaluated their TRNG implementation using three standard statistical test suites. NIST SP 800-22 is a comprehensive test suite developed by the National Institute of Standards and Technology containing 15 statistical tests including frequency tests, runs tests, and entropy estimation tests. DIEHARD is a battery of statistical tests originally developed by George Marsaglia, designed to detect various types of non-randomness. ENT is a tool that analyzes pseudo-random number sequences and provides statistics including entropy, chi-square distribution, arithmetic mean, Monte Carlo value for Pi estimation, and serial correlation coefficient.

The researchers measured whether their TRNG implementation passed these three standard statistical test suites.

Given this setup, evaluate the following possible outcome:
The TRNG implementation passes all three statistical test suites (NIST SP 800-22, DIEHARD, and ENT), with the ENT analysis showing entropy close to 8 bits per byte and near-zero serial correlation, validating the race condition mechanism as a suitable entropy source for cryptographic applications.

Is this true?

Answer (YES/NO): NO